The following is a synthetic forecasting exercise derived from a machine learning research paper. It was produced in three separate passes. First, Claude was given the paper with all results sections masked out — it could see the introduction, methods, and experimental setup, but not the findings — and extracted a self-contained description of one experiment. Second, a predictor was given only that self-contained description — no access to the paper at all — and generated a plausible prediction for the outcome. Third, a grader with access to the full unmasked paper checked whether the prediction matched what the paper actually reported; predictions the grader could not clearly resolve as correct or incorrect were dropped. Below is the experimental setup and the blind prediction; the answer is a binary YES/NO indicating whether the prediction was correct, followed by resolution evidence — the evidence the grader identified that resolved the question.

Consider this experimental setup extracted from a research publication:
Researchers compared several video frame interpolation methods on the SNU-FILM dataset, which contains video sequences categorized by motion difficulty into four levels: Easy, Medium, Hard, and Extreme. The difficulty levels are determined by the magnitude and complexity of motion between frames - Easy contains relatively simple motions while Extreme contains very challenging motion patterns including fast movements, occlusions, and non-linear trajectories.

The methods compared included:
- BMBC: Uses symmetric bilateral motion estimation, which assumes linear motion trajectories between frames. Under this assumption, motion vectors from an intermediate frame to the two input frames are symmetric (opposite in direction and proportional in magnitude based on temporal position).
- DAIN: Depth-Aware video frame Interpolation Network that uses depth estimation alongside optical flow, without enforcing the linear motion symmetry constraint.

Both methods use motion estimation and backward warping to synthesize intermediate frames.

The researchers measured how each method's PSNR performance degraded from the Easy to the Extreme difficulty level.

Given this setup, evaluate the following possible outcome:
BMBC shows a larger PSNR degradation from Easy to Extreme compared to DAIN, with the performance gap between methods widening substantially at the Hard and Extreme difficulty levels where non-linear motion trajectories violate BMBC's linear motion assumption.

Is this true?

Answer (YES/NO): YES